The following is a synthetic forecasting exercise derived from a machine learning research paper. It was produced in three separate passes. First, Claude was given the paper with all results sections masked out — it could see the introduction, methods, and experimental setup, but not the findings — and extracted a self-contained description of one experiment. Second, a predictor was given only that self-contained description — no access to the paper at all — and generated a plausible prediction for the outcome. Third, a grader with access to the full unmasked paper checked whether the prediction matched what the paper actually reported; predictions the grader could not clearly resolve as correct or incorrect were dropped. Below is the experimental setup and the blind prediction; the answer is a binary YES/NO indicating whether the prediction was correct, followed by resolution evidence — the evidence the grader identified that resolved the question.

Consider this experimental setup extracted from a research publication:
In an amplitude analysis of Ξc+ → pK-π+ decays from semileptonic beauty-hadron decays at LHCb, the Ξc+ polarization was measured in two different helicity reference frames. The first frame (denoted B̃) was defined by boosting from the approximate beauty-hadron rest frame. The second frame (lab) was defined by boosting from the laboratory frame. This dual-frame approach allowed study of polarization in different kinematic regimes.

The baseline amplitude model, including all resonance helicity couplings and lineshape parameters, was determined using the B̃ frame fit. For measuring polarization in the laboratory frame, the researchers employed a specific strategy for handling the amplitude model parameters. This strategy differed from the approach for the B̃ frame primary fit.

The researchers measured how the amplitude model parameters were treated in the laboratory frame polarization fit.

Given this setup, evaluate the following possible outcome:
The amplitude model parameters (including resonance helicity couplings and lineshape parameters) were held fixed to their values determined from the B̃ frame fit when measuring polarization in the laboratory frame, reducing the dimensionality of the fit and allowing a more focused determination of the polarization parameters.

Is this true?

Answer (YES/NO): YES